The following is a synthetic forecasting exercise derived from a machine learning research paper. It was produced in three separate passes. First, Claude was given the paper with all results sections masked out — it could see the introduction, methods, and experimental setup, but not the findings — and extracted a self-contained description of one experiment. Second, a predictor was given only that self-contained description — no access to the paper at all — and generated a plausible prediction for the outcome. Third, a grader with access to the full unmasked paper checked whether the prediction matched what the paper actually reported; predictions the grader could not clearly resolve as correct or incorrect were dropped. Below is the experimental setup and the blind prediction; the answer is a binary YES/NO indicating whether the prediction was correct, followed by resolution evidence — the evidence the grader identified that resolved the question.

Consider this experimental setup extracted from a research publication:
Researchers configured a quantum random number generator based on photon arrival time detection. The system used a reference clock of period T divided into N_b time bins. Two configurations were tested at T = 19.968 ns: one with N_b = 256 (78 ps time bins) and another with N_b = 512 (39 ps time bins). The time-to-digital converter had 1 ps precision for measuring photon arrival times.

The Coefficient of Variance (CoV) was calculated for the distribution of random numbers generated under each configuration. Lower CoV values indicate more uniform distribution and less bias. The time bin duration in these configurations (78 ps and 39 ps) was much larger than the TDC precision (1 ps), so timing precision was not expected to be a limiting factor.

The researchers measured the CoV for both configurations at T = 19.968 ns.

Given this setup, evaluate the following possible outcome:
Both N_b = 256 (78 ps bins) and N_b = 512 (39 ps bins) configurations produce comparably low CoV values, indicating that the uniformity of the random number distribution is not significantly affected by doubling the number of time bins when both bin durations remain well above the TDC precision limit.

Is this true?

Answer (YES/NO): NO